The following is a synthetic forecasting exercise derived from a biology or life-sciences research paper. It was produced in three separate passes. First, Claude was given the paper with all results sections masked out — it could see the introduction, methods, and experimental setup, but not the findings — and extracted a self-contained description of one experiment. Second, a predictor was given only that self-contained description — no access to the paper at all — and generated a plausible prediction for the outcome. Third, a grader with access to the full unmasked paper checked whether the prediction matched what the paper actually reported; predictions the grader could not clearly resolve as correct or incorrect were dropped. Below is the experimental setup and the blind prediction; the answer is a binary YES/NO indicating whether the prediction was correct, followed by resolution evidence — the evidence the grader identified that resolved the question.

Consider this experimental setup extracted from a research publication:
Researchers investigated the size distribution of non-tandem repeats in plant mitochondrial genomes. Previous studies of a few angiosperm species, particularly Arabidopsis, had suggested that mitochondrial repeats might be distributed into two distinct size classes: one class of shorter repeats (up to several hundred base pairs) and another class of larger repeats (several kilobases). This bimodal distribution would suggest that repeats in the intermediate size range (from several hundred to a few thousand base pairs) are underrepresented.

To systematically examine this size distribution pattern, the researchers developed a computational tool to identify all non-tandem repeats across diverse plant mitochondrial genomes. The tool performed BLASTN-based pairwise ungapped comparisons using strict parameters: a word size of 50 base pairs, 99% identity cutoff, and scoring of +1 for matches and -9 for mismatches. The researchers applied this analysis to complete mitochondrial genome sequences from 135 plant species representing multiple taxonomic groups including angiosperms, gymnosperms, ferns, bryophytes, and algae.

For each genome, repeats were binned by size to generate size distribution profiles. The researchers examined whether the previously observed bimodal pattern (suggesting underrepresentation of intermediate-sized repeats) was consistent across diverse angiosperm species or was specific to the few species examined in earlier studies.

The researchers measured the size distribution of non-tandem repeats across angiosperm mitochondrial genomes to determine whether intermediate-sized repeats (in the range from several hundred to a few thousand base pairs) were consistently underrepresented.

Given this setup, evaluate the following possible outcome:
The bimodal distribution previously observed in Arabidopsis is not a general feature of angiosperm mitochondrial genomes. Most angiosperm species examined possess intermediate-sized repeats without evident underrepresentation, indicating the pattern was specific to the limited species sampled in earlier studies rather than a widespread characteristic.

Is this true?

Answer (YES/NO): NO